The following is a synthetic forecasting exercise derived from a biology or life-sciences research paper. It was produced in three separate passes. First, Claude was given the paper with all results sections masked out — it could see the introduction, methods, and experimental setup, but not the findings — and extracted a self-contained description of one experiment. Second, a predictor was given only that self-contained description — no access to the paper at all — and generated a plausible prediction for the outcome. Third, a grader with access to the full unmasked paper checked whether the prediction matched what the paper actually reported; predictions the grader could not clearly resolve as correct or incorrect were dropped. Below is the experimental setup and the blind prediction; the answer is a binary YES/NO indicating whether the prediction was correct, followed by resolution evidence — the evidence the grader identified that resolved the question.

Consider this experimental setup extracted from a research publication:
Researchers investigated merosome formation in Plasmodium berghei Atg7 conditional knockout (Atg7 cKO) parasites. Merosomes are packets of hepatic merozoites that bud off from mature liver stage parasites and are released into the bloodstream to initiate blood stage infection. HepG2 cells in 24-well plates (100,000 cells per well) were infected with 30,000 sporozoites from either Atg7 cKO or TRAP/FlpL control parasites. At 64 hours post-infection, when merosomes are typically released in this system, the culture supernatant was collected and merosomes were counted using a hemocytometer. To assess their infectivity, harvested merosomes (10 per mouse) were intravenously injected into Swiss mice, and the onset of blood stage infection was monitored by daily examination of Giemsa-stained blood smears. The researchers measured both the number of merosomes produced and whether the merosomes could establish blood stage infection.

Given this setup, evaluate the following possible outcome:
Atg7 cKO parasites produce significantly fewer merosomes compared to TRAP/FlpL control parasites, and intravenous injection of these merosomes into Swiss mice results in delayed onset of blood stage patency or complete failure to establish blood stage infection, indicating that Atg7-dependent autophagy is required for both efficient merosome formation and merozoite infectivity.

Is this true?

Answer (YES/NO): NO